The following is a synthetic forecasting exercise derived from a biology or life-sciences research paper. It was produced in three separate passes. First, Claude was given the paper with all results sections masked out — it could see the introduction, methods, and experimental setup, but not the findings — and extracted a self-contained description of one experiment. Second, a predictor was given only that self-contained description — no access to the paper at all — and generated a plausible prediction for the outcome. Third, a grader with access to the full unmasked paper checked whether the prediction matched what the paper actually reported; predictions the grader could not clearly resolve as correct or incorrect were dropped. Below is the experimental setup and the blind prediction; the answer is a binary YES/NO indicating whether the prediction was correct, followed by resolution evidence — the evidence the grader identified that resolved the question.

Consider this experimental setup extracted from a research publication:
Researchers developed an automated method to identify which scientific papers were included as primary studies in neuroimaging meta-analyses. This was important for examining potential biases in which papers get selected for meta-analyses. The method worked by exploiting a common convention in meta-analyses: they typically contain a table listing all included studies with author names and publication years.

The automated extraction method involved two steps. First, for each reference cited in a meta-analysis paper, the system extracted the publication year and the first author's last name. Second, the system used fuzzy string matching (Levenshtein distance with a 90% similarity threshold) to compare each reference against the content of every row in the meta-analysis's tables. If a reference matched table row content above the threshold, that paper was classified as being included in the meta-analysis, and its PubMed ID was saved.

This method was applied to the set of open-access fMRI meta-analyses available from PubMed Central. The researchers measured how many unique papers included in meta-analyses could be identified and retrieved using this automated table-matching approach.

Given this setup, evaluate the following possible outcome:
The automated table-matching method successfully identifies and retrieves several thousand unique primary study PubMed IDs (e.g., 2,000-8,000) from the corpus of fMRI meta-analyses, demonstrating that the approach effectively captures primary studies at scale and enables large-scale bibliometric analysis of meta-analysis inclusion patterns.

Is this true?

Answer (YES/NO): YES